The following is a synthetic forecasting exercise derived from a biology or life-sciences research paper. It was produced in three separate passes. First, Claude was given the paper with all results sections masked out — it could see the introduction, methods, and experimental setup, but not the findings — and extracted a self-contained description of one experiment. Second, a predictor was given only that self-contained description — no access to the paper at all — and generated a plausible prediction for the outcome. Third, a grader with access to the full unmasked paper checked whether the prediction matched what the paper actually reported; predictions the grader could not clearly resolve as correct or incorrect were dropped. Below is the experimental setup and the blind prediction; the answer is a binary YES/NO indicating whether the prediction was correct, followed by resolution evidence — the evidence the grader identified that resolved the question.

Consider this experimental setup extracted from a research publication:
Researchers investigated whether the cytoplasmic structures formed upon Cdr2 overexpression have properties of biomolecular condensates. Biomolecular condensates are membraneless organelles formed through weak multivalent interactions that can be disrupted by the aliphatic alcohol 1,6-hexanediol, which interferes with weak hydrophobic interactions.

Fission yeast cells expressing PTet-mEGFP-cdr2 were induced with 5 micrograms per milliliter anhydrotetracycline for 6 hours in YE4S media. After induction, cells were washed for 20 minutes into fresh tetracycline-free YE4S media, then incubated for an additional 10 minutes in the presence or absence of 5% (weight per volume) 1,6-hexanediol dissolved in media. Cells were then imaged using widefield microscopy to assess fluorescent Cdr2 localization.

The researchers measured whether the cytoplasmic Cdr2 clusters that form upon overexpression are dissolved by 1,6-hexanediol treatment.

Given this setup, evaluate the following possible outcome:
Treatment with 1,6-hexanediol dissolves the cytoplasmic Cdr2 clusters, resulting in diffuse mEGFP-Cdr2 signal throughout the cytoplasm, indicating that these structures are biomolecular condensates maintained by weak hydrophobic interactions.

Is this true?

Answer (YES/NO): YES